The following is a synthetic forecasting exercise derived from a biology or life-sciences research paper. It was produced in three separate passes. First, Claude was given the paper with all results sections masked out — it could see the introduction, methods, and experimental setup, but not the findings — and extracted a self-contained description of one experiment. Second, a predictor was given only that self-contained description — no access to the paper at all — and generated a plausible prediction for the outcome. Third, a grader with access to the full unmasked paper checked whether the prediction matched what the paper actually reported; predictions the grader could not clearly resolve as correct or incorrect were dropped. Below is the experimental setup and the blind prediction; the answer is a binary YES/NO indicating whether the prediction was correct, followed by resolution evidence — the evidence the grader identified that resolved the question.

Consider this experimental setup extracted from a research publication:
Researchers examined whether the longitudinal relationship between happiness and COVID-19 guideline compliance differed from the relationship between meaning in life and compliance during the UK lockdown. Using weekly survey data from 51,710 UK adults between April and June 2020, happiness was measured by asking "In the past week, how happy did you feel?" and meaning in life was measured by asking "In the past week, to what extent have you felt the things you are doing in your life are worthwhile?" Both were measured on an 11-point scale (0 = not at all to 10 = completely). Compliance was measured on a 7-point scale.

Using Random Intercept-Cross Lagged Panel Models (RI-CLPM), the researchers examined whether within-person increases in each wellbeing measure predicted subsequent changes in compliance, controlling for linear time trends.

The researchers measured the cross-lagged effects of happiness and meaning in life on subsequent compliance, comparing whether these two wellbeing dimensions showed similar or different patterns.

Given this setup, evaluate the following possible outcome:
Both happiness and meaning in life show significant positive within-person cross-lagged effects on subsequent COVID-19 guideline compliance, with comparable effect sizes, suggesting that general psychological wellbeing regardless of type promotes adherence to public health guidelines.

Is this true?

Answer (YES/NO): NO